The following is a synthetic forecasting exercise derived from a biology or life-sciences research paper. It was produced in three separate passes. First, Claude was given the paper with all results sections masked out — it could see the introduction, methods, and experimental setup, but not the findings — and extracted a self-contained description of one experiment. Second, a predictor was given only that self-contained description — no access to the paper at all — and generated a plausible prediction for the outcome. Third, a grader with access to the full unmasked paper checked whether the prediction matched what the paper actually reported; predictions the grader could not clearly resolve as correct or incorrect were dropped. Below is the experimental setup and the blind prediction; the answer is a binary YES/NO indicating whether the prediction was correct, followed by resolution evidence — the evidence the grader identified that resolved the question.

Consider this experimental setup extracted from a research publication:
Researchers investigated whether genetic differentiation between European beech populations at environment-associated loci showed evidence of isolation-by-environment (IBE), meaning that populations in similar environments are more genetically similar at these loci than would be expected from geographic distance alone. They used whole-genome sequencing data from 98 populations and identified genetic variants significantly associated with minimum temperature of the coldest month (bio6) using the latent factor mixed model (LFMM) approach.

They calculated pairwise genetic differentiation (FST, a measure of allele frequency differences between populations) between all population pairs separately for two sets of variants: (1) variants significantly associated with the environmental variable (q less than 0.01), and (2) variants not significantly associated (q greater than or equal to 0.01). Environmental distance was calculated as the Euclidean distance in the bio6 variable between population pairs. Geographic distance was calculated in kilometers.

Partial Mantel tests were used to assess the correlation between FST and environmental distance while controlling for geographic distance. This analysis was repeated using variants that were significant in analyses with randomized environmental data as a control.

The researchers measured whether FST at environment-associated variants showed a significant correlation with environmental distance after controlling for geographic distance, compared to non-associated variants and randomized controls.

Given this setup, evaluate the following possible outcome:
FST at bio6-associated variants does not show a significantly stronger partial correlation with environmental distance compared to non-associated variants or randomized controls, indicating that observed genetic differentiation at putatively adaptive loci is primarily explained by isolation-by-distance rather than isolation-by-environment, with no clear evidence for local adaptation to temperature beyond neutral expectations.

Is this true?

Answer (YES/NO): NO